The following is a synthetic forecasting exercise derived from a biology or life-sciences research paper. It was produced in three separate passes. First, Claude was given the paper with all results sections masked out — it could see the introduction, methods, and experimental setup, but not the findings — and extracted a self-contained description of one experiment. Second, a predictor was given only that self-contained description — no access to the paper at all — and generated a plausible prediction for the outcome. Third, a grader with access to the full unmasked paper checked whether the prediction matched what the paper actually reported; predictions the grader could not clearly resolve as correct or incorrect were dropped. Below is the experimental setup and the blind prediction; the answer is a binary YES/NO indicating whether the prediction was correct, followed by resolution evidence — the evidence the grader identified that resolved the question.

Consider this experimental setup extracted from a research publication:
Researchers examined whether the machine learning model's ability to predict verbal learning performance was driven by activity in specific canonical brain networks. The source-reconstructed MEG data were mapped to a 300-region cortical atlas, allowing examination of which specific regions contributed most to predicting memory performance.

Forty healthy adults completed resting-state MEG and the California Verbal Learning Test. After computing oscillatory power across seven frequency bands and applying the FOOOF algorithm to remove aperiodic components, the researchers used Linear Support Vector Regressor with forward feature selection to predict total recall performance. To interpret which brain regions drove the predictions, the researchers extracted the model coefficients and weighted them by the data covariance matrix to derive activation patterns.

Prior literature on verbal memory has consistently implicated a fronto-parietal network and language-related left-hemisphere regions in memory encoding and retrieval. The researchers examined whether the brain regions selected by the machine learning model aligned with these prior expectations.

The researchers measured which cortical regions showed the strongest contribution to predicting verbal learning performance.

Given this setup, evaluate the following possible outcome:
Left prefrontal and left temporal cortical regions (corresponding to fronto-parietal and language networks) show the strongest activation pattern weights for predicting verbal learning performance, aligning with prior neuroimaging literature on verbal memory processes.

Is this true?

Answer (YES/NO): NO